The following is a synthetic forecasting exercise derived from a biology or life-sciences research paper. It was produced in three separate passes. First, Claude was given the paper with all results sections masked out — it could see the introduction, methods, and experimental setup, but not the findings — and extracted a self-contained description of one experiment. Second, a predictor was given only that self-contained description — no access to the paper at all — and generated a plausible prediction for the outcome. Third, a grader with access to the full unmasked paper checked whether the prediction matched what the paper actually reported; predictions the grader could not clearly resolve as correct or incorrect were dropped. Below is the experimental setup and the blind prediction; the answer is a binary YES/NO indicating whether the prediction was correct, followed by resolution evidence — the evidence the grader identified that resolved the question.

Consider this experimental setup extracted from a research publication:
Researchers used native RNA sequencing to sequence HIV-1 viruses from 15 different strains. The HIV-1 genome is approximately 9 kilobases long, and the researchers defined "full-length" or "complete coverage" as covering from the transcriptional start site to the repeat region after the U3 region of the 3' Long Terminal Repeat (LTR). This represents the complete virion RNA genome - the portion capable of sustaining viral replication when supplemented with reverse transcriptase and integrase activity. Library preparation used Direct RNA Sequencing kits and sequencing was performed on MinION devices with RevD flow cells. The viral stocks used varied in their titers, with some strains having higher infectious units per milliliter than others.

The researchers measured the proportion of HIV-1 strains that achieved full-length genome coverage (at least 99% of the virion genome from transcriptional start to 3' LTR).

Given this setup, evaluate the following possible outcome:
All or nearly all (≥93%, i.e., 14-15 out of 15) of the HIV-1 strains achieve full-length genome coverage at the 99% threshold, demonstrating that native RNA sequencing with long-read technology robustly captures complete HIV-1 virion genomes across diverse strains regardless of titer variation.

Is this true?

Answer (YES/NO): NO